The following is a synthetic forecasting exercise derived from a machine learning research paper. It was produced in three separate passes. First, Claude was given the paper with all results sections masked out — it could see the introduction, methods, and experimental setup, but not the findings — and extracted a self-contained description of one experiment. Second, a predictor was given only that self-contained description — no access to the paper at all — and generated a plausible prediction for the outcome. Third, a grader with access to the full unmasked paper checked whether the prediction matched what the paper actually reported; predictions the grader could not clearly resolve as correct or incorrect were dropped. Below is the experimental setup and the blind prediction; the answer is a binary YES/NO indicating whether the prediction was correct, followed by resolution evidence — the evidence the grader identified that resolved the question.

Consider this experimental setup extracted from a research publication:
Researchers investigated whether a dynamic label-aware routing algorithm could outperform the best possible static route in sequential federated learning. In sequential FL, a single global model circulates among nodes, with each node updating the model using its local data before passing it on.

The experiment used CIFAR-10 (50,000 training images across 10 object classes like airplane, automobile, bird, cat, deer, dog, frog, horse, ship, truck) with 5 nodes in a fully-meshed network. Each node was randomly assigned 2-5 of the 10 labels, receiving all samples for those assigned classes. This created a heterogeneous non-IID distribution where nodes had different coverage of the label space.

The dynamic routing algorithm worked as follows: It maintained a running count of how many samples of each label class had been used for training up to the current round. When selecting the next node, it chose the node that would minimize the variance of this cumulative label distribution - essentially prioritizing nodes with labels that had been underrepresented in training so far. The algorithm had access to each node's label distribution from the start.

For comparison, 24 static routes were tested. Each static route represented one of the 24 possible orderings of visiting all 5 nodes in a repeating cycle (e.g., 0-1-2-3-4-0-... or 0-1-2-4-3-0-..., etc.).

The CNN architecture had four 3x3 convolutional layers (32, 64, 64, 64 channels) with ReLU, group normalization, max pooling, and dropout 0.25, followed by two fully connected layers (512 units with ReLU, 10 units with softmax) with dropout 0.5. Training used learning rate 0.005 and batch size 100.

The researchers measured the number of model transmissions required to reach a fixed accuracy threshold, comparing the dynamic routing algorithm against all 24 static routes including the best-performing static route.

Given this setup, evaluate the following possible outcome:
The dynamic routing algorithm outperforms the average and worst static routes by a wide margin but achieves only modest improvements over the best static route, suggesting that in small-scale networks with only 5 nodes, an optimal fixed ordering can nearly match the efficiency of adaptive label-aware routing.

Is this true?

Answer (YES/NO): YES